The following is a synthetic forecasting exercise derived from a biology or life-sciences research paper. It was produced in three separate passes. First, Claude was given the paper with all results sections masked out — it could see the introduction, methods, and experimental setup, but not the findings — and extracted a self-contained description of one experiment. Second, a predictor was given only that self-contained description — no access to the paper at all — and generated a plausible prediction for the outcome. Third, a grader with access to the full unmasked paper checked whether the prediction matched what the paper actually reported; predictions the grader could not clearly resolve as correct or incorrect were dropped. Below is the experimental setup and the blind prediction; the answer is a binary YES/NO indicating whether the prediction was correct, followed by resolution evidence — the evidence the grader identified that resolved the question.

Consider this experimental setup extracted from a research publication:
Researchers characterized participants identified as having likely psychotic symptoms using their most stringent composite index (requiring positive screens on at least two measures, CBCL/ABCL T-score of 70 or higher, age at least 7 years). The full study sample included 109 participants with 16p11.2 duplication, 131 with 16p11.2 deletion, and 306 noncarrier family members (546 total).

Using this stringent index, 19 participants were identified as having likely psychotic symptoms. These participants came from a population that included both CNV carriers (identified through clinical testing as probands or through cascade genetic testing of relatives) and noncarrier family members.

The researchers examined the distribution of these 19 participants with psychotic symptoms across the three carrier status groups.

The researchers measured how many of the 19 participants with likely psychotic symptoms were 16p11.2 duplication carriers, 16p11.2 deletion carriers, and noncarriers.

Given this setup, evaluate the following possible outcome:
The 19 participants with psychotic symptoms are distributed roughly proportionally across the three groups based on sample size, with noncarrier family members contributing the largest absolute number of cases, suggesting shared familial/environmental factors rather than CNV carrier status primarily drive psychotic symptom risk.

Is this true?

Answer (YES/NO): NO